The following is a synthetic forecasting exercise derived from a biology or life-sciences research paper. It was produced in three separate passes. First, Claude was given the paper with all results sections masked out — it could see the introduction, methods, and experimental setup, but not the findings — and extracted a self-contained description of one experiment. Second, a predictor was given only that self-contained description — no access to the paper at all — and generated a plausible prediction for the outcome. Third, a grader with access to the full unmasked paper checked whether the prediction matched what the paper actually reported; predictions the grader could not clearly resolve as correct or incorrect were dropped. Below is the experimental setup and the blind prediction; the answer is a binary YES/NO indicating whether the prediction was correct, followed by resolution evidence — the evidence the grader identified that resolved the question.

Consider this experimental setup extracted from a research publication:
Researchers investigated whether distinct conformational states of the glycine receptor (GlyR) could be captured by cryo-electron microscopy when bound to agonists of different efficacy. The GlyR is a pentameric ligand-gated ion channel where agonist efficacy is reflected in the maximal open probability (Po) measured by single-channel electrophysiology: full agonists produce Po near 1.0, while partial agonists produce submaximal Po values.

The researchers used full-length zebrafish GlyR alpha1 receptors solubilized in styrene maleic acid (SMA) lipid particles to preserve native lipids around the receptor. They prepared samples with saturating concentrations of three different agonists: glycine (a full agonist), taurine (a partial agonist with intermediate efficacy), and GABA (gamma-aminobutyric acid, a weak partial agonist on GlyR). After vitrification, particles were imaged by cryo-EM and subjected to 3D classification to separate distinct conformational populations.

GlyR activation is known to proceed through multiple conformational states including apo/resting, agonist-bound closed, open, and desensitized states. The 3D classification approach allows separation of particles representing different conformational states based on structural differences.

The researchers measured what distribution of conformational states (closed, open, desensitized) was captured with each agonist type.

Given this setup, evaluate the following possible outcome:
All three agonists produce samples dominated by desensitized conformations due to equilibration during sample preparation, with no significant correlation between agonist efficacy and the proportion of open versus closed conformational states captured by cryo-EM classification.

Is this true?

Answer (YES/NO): NO